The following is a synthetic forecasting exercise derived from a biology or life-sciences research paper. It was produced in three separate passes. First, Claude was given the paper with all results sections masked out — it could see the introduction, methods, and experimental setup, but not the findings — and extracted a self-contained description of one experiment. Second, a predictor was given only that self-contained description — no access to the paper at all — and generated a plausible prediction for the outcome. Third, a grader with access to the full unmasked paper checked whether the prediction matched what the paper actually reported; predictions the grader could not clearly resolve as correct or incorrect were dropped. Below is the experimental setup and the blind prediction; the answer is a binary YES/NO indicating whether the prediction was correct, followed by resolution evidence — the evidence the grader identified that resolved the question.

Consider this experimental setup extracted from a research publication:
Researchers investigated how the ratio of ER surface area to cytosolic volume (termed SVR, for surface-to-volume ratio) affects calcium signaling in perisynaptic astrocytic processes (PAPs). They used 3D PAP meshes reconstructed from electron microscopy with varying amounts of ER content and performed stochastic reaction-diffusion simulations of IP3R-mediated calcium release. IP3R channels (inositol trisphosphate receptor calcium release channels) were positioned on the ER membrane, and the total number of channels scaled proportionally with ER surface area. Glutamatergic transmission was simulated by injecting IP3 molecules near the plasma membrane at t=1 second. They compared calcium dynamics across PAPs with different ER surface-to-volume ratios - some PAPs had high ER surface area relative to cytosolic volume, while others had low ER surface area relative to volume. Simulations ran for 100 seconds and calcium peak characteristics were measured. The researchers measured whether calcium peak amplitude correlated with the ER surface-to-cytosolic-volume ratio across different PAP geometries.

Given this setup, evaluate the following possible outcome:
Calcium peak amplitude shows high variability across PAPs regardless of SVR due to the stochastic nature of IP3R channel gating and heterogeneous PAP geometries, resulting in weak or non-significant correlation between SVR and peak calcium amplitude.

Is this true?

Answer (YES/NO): NO